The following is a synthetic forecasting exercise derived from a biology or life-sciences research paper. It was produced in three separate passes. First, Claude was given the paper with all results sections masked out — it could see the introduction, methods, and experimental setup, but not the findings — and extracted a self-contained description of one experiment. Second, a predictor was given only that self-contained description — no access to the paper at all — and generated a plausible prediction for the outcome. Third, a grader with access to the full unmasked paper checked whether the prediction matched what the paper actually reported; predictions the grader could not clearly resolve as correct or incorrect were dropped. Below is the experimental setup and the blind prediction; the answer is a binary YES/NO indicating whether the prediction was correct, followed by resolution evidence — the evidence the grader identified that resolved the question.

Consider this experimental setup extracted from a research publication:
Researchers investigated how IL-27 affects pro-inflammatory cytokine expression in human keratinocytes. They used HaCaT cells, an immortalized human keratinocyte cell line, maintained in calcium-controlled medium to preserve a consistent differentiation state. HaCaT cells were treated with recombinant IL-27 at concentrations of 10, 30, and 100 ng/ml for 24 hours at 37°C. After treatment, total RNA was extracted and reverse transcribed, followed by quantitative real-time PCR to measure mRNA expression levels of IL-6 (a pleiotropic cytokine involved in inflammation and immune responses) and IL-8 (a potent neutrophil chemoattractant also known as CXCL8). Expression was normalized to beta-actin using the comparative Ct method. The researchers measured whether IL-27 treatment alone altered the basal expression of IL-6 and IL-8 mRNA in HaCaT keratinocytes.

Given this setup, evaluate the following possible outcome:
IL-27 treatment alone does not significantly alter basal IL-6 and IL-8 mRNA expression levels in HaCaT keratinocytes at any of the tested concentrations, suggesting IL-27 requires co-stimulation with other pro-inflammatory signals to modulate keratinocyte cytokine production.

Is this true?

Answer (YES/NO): NO